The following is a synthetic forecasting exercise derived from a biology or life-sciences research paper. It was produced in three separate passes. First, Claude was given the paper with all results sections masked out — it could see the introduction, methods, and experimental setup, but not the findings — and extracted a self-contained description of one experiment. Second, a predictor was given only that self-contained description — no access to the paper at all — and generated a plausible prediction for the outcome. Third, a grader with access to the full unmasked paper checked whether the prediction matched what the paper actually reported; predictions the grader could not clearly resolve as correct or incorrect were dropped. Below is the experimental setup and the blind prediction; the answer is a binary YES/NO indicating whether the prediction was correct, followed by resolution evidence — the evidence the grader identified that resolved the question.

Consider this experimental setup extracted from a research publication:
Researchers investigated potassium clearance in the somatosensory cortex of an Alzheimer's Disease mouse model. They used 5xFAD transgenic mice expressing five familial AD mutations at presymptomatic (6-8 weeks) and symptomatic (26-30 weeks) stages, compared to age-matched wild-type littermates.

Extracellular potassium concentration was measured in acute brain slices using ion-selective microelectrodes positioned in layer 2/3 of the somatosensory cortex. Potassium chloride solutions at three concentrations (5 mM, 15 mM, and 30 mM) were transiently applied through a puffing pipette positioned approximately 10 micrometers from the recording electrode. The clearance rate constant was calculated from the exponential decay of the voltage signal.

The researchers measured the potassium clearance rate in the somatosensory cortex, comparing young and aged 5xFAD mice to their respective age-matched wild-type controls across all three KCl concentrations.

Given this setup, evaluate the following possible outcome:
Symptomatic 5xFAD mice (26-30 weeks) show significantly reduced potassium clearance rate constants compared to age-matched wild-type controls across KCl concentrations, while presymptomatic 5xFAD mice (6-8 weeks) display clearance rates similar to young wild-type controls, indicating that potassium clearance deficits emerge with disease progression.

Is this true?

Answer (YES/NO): NO